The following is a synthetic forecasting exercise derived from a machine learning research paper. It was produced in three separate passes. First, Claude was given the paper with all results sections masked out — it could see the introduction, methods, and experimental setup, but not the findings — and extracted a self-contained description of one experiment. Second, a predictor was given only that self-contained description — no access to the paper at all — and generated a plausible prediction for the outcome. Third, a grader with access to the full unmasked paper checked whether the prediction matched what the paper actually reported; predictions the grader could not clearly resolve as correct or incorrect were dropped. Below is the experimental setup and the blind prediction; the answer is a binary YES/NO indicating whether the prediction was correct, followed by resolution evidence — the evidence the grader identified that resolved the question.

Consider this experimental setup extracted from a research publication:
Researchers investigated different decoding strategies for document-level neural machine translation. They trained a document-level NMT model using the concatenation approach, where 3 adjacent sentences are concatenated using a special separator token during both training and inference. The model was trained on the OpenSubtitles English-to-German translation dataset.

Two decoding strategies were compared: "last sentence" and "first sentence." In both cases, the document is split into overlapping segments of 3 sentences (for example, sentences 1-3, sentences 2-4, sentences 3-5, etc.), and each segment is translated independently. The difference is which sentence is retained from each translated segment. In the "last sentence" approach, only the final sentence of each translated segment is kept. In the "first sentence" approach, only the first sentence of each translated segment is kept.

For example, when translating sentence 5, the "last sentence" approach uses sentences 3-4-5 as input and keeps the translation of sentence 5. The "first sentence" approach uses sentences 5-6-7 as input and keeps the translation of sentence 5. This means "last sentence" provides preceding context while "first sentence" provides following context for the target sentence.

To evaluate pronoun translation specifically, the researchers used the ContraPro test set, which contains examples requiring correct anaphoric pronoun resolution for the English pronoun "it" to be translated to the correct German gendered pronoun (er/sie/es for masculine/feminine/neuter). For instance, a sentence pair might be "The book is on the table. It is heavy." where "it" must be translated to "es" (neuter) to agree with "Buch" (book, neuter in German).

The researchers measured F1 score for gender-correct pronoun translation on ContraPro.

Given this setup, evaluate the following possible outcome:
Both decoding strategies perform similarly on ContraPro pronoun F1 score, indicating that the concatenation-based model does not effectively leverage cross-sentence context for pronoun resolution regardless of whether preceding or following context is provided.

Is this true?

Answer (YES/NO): NO